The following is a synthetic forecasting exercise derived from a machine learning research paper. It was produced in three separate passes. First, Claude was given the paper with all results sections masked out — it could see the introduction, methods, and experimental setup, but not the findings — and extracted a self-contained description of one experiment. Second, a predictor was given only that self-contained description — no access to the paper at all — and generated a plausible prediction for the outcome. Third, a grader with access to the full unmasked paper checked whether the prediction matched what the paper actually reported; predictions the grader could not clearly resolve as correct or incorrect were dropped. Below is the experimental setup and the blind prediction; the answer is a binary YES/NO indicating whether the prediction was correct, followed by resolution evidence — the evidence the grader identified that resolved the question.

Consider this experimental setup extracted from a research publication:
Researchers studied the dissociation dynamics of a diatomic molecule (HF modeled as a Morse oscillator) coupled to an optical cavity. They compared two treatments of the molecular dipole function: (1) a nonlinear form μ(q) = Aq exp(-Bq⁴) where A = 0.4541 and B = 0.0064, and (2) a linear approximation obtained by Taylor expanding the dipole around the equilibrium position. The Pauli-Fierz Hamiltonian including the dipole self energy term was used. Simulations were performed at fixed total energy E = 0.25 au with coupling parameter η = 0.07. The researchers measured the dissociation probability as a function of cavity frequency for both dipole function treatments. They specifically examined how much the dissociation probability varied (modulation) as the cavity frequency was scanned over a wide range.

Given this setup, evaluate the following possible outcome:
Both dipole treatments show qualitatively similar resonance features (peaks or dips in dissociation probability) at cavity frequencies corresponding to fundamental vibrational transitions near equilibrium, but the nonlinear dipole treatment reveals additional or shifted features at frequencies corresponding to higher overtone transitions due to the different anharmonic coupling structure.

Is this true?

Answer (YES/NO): NO